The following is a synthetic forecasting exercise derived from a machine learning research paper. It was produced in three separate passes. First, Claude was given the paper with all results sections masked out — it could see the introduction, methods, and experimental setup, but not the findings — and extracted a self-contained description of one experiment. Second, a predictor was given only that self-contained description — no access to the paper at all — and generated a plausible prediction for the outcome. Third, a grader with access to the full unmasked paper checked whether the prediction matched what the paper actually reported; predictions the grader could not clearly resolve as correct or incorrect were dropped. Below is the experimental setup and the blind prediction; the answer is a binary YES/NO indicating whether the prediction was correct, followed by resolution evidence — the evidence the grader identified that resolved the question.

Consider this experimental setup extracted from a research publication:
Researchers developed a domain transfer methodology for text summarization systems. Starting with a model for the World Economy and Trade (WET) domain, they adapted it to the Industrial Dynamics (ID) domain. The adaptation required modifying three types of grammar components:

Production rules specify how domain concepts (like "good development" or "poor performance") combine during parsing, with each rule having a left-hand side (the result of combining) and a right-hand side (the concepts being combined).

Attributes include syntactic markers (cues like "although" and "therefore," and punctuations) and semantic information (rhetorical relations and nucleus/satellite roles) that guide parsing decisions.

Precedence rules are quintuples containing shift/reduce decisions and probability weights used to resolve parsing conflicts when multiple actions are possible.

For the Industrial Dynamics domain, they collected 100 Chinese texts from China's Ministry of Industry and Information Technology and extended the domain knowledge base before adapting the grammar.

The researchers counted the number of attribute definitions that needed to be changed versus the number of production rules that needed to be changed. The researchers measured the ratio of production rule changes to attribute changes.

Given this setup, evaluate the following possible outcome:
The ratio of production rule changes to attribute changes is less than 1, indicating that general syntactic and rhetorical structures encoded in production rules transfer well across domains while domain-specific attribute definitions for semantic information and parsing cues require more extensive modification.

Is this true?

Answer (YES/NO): NO